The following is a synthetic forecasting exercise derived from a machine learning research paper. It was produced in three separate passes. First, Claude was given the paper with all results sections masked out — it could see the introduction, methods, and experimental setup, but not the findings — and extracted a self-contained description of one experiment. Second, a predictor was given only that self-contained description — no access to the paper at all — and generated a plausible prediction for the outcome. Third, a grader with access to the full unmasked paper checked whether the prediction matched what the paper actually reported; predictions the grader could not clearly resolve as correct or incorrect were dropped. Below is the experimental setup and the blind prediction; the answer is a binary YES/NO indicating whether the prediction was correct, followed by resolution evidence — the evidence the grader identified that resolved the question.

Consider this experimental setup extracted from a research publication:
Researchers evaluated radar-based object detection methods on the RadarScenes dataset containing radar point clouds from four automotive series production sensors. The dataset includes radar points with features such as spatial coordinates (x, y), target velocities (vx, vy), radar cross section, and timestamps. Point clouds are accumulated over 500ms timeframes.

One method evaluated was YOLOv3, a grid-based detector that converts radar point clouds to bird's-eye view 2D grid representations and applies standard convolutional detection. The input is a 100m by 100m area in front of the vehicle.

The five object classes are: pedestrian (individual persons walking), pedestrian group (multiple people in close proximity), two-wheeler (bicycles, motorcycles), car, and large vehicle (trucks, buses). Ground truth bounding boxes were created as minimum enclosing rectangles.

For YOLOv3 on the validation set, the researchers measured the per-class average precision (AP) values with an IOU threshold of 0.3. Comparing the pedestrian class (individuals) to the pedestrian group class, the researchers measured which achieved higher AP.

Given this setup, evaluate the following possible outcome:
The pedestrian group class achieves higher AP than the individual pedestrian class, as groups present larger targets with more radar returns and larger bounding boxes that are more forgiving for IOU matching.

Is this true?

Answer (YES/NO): YES